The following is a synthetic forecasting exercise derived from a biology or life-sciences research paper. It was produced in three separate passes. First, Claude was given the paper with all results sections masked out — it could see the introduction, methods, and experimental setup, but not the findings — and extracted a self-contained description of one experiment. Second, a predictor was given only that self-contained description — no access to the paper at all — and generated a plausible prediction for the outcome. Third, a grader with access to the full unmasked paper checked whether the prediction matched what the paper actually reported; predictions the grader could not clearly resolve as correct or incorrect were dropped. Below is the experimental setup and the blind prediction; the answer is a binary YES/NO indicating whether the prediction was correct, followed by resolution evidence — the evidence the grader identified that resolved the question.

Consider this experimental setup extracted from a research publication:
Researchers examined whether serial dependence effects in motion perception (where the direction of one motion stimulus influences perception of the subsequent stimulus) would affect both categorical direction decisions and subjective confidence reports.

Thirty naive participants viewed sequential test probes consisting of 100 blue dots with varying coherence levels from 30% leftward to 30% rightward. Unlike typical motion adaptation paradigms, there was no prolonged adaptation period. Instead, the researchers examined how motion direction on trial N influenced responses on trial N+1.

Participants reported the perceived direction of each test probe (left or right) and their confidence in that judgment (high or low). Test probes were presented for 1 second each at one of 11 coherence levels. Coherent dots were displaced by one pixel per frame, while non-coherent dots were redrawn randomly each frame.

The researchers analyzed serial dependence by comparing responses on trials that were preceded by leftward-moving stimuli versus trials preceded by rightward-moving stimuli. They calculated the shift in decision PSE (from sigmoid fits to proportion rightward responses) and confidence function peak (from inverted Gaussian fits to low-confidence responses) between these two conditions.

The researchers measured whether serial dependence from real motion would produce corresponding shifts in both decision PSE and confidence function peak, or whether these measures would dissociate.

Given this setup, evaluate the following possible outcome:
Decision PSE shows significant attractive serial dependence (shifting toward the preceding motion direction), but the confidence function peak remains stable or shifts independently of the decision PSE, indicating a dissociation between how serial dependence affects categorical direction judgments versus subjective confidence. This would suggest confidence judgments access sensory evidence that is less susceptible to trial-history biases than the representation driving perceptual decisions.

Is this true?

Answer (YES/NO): NO